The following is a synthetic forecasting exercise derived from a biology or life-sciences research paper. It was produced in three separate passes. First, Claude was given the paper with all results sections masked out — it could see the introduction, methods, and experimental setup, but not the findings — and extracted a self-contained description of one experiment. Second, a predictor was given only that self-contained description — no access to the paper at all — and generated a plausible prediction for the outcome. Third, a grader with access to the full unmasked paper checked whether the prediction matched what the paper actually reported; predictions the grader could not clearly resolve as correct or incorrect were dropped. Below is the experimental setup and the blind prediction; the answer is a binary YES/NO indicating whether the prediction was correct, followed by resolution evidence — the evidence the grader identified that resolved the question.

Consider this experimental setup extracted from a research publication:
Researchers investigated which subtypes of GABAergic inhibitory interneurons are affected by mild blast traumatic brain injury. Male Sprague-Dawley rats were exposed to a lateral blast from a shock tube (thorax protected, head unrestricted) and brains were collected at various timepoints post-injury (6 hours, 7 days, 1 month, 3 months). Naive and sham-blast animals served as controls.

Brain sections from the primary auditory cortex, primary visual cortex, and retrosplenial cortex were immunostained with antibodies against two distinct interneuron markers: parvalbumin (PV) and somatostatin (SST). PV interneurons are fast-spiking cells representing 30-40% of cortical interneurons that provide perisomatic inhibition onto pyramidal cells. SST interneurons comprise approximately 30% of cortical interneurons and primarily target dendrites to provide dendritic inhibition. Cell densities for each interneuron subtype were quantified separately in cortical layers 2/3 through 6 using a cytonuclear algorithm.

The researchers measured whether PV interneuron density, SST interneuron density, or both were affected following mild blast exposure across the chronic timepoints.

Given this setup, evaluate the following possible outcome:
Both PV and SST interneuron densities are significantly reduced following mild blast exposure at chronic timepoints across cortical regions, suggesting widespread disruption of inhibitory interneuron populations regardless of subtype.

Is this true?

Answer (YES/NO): NO